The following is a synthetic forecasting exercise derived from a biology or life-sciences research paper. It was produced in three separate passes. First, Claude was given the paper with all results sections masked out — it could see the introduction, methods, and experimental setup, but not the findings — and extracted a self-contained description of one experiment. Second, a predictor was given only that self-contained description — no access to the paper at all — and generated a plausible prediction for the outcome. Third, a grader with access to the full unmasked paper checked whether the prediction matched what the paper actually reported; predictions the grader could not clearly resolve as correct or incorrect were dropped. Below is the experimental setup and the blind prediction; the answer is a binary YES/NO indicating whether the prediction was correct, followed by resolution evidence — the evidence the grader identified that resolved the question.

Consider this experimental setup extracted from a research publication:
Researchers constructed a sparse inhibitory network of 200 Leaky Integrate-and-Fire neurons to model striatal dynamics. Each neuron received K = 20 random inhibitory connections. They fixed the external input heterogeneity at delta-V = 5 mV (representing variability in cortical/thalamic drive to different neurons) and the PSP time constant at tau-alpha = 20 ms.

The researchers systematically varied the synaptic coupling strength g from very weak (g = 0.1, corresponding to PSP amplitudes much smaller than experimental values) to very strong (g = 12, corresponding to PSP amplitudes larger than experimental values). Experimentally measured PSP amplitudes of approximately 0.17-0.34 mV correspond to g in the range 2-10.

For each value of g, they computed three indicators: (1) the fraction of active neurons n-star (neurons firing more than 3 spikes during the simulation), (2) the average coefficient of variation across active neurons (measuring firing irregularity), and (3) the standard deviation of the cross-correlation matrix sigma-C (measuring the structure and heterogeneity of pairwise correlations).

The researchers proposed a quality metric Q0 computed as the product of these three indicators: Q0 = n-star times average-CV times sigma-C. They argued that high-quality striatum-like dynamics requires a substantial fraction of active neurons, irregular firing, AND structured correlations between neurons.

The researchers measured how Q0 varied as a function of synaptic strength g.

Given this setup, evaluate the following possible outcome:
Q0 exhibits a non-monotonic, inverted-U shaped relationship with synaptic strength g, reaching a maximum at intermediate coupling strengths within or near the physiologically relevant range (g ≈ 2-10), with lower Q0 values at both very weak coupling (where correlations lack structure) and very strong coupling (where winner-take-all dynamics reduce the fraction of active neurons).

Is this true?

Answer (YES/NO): NO